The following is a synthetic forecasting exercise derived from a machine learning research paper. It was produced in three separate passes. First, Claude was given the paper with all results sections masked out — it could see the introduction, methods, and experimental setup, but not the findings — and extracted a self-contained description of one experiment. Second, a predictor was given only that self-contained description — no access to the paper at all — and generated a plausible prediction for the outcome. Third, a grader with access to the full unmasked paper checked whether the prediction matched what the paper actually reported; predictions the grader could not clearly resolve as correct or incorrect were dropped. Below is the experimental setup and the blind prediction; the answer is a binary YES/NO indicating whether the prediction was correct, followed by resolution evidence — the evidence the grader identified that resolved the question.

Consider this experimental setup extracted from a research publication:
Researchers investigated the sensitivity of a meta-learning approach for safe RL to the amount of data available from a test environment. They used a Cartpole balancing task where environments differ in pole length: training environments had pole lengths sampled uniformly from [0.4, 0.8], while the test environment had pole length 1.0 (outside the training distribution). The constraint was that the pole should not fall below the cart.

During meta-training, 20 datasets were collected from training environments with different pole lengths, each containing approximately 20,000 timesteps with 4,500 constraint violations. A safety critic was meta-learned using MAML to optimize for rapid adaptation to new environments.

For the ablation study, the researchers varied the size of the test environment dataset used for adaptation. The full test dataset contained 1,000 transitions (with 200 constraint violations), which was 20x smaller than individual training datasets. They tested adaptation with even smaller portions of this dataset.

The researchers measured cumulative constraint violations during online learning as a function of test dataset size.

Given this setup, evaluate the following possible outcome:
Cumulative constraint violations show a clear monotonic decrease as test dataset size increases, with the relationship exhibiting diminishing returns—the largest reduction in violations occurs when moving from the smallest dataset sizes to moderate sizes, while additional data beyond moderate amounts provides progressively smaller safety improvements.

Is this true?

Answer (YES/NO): NO